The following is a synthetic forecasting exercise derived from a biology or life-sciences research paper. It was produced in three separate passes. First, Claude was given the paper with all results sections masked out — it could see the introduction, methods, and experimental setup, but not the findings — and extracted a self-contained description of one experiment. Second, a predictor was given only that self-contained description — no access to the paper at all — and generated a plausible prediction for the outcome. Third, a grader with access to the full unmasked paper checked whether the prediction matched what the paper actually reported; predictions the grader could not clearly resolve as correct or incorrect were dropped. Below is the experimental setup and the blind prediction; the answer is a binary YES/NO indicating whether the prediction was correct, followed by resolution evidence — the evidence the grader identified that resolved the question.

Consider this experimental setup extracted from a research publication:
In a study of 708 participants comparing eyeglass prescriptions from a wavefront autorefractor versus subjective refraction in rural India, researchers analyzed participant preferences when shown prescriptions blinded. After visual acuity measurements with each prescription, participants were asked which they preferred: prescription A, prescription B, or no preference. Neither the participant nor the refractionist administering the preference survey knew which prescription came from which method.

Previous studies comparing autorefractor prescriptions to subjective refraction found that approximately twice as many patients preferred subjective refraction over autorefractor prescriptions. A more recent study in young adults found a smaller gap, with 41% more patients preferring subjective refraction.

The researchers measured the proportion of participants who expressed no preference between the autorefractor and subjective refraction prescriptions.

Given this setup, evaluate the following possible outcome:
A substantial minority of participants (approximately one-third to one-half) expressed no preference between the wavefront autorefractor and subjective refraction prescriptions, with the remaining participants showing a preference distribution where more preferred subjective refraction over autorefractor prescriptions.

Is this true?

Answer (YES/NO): NO